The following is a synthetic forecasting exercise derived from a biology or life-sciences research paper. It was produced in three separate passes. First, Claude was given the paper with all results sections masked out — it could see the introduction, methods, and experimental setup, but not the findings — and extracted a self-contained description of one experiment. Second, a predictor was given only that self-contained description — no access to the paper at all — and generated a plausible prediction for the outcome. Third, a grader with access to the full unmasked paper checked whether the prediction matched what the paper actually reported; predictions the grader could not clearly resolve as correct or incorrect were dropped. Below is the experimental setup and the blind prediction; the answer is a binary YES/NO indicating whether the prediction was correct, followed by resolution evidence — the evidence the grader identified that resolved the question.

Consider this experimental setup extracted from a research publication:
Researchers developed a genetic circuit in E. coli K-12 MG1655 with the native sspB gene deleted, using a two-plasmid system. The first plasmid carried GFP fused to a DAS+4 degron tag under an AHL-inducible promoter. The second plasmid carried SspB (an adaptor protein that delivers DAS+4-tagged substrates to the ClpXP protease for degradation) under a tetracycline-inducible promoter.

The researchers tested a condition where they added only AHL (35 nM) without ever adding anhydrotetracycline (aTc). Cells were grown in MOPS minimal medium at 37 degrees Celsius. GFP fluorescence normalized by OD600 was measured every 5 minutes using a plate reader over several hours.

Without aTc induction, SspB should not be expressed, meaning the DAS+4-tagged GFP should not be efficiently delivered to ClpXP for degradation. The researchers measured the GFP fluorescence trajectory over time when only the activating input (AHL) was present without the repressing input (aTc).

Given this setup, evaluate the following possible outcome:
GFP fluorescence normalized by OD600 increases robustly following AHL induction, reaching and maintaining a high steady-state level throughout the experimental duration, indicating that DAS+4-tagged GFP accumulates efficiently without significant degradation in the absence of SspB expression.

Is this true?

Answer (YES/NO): NO